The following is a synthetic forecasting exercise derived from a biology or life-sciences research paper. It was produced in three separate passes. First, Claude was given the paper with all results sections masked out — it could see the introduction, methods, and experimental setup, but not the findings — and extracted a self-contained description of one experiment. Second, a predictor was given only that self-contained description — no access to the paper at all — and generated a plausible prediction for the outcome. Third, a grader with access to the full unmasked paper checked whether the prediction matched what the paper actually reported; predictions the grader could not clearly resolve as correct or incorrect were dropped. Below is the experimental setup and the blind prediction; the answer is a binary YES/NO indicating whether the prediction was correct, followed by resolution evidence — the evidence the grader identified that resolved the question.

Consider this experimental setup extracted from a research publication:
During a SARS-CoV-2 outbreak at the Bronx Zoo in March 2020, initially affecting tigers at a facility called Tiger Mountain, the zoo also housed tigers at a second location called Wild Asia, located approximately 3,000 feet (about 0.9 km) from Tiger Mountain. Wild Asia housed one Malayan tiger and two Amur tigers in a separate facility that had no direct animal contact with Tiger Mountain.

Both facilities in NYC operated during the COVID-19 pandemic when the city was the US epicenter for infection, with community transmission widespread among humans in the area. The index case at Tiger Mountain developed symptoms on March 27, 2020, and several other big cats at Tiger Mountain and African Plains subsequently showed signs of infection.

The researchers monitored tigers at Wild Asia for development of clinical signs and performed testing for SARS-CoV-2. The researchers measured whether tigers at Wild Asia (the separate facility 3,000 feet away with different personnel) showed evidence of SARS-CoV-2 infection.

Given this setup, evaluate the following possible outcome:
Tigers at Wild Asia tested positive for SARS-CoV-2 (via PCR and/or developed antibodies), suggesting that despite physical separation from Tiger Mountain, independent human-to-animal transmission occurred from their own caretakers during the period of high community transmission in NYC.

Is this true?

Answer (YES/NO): NO